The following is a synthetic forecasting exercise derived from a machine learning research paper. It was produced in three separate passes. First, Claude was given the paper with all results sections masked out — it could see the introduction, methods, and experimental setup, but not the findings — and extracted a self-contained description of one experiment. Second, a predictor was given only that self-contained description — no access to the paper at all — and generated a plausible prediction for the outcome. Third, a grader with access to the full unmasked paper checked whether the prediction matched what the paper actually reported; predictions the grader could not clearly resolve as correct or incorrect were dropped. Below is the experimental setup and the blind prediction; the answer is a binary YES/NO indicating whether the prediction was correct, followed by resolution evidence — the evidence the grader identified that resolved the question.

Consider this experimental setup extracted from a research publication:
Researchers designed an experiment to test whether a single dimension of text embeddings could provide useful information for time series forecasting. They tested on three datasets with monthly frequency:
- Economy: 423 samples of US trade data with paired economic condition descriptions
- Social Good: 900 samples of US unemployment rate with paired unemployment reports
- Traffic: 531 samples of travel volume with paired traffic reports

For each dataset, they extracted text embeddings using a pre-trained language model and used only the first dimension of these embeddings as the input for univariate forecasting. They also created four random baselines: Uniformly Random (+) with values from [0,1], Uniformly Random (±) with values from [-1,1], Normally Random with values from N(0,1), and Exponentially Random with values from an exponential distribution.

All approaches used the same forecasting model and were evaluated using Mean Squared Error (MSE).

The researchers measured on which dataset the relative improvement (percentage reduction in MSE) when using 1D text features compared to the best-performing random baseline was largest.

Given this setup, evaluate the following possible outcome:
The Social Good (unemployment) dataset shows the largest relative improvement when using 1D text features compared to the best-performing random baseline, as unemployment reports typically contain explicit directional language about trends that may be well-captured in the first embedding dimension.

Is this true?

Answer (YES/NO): NO